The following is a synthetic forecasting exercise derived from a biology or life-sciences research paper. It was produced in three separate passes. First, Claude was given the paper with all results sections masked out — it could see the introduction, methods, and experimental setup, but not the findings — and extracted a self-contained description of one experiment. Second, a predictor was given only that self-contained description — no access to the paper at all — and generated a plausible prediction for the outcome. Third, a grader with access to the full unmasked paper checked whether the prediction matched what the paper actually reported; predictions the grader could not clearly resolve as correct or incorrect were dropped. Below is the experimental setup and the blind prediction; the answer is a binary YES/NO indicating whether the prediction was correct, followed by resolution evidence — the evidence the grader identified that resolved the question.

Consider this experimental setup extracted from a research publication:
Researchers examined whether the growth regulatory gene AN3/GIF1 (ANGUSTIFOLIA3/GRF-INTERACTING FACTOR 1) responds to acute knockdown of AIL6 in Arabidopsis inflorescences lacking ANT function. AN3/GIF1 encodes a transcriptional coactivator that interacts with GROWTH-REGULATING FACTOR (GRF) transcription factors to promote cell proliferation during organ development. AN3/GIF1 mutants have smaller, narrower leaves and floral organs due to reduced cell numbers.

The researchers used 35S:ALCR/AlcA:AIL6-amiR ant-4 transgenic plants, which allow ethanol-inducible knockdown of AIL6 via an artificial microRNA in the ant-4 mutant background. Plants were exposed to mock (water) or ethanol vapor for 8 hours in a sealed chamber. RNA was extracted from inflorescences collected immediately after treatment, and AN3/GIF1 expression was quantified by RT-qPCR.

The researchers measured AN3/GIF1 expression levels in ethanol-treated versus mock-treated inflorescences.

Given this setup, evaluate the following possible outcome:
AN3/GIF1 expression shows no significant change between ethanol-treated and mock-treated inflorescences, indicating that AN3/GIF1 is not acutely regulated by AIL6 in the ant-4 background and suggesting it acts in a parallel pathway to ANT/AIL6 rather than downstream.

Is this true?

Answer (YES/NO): NO